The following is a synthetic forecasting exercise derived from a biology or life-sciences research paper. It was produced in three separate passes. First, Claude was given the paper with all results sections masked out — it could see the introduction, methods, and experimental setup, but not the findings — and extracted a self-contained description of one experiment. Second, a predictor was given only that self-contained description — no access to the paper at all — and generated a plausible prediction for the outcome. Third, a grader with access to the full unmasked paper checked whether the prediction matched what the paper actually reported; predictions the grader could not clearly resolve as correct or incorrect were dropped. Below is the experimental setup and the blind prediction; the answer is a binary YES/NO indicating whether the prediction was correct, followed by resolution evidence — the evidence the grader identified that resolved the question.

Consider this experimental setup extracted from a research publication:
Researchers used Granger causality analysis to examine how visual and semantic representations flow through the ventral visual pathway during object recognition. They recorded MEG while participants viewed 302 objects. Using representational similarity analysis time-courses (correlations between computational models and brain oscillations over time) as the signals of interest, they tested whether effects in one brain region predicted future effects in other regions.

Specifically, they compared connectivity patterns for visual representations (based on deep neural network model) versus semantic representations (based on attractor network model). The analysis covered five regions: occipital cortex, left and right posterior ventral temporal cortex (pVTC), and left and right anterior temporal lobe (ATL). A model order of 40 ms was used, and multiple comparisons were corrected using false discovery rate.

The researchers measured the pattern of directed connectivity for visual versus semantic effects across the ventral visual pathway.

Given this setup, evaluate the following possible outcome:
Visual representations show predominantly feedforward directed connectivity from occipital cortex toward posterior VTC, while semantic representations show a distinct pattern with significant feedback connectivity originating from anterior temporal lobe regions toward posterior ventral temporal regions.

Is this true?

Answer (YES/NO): YES